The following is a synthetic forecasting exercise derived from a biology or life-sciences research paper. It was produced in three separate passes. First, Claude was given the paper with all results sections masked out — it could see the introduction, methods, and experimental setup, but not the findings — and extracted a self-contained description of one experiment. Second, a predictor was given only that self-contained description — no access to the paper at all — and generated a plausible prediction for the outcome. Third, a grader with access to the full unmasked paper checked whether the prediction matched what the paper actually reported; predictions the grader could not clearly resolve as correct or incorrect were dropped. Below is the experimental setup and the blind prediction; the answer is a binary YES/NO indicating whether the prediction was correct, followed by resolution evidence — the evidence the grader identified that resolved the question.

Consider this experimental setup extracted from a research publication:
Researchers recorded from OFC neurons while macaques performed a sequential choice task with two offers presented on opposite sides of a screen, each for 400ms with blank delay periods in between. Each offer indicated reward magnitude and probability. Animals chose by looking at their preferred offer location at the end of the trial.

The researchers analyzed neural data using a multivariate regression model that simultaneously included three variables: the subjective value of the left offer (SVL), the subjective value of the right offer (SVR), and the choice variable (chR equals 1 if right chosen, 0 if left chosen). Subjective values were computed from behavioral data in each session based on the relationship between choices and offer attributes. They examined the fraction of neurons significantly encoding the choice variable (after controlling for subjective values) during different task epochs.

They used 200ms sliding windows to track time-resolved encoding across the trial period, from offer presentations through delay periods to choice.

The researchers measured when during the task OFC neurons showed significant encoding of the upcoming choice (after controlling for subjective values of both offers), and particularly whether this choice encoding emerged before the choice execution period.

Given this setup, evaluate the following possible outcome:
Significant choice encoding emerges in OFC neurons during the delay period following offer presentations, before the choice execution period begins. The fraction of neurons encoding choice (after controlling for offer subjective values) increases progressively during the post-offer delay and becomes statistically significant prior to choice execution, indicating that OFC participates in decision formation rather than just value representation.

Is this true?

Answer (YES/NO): YES